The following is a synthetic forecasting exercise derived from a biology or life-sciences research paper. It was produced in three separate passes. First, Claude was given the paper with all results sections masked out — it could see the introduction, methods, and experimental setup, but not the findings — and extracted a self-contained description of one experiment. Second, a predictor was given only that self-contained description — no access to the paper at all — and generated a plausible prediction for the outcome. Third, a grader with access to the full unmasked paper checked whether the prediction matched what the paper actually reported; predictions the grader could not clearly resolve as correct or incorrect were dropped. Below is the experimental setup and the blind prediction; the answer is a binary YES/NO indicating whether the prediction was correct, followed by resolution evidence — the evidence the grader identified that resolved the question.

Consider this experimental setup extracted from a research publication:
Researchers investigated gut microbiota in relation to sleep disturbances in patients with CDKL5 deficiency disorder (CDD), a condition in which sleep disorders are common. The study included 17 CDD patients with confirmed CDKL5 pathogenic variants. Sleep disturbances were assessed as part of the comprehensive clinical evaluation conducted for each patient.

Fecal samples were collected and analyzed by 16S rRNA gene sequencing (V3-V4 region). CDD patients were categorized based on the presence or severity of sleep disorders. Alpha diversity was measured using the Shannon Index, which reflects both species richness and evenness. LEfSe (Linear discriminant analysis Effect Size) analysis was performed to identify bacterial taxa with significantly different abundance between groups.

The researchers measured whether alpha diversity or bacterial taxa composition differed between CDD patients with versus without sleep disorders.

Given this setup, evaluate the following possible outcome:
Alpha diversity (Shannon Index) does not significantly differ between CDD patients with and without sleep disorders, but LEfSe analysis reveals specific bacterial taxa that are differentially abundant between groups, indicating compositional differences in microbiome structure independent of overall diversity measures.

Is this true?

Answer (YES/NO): YES